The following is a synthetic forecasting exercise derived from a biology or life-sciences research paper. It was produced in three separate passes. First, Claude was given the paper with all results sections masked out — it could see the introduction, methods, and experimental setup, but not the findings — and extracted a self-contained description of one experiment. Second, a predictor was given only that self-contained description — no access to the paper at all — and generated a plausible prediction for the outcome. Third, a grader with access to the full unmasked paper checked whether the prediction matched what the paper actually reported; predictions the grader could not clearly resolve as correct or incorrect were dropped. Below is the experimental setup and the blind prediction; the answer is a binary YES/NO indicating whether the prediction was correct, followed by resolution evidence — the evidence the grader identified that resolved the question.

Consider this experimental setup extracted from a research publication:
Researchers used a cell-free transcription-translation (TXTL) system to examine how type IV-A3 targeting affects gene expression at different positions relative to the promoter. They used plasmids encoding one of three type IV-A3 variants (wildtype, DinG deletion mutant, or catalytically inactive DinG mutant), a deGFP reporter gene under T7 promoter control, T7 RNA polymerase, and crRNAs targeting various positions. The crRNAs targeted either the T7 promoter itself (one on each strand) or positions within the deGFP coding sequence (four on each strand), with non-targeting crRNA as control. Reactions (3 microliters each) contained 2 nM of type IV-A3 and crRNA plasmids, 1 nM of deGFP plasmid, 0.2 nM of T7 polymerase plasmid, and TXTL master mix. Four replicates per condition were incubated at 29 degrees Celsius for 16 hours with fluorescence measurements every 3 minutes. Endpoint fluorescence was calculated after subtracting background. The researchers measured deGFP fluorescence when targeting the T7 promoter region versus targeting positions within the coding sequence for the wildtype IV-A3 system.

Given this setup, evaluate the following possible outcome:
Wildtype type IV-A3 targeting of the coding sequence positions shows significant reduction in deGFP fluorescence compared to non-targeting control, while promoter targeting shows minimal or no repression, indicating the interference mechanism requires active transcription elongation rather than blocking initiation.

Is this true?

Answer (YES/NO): NO